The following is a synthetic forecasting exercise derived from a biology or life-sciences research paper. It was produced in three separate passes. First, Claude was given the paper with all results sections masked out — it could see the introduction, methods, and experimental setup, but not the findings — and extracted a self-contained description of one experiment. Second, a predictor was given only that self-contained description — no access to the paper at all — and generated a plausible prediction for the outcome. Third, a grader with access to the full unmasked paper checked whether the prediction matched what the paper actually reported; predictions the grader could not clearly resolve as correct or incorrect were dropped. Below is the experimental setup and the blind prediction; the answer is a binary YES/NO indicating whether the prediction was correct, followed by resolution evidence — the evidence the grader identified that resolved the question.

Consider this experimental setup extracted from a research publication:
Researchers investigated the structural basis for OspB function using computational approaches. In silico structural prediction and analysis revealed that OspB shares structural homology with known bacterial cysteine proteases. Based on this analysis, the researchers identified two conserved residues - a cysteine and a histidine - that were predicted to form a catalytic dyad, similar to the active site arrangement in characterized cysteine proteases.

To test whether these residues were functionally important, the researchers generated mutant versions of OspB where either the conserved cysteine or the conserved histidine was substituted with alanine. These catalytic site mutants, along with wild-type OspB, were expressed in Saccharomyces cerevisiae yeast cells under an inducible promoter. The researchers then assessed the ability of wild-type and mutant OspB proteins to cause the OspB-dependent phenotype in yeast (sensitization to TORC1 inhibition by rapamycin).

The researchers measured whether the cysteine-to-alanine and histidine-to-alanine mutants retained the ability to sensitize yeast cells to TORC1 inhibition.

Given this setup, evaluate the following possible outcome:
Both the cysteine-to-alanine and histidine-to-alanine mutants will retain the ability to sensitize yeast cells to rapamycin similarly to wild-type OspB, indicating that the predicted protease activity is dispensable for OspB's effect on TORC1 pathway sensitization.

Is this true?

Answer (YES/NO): NO